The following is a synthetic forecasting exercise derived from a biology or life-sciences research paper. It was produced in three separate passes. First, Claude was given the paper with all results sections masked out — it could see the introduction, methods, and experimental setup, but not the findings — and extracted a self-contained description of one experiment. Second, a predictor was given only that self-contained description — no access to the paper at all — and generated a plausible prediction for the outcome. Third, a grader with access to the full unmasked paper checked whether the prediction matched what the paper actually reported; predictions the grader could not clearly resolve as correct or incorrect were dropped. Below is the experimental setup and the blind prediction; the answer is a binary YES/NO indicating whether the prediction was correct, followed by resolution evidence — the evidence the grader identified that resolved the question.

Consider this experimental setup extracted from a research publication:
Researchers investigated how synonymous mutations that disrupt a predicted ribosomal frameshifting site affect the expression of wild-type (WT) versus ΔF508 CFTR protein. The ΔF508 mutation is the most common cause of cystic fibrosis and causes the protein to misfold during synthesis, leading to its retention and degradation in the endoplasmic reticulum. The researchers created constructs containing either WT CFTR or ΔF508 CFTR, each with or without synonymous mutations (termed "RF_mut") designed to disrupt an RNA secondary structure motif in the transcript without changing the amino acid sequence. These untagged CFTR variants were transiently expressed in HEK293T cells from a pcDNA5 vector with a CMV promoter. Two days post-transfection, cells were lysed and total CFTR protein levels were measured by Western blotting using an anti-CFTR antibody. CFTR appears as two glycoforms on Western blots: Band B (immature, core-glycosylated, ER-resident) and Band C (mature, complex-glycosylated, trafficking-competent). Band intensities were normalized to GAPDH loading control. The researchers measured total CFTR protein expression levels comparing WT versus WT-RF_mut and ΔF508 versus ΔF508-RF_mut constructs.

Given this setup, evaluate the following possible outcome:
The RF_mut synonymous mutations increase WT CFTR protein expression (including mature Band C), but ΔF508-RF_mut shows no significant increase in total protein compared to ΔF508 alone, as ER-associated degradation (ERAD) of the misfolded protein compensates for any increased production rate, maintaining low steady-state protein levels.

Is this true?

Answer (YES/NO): NO